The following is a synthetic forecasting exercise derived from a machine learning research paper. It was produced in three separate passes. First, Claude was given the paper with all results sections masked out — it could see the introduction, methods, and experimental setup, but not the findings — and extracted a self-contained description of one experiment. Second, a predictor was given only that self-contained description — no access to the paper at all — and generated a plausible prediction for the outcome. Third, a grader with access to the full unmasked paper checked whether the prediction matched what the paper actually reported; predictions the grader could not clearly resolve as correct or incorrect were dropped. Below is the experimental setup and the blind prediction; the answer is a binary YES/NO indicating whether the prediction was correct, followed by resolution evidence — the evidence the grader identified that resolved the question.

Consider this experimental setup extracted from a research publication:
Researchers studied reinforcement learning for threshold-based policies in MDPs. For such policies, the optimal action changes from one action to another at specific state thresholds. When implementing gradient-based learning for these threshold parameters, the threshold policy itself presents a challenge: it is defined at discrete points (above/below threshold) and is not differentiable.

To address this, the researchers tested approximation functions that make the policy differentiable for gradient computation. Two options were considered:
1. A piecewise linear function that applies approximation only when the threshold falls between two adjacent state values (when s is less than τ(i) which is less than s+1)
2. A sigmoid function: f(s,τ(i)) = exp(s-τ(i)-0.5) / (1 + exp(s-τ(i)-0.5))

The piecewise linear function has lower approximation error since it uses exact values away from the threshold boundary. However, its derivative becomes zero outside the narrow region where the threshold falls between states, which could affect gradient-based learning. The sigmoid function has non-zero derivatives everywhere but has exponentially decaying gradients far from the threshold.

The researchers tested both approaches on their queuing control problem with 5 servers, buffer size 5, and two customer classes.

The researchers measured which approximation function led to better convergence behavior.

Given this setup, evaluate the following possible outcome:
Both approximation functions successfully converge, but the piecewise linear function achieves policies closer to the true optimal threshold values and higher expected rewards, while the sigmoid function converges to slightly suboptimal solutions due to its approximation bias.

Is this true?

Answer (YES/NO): NO